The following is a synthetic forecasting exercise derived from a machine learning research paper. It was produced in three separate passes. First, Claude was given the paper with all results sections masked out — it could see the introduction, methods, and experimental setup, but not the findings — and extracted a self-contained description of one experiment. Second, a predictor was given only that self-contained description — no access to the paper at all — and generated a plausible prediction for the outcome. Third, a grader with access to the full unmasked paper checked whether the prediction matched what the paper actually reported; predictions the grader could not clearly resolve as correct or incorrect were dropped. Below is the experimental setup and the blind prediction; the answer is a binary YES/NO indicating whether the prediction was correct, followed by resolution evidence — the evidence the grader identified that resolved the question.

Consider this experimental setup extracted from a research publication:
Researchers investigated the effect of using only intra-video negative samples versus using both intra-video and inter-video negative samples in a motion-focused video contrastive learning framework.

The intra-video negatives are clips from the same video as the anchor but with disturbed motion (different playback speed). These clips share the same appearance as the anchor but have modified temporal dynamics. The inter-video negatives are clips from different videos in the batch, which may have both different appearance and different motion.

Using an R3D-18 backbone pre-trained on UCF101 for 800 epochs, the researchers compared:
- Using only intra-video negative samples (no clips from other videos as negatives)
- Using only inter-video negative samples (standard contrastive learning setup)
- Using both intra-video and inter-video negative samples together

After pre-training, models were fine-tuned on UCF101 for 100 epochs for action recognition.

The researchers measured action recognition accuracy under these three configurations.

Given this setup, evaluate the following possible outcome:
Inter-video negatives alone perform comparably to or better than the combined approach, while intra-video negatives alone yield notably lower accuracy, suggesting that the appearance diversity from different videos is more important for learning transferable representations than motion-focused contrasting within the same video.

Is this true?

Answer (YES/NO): NO